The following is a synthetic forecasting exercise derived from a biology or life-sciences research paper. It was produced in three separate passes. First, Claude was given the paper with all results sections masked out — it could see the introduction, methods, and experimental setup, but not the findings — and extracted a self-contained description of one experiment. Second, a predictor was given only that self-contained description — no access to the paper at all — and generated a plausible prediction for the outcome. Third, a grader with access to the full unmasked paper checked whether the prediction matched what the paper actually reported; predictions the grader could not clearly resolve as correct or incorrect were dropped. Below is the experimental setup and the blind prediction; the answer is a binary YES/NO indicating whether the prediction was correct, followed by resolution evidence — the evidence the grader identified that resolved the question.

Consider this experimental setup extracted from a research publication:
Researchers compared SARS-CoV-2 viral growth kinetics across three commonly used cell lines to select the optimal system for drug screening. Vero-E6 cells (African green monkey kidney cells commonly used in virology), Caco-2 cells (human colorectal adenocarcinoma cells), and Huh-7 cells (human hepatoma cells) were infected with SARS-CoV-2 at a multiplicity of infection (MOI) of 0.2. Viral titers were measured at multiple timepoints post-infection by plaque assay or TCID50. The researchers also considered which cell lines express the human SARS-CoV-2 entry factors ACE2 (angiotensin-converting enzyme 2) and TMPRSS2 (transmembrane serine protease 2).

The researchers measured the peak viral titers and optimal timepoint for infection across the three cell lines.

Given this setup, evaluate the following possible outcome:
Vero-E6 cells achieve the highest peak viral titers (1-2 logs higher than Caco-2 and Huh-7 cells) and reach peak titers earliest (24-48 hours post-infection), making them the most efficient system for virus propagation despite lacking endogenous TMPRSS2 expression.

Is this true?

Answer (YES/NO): NO